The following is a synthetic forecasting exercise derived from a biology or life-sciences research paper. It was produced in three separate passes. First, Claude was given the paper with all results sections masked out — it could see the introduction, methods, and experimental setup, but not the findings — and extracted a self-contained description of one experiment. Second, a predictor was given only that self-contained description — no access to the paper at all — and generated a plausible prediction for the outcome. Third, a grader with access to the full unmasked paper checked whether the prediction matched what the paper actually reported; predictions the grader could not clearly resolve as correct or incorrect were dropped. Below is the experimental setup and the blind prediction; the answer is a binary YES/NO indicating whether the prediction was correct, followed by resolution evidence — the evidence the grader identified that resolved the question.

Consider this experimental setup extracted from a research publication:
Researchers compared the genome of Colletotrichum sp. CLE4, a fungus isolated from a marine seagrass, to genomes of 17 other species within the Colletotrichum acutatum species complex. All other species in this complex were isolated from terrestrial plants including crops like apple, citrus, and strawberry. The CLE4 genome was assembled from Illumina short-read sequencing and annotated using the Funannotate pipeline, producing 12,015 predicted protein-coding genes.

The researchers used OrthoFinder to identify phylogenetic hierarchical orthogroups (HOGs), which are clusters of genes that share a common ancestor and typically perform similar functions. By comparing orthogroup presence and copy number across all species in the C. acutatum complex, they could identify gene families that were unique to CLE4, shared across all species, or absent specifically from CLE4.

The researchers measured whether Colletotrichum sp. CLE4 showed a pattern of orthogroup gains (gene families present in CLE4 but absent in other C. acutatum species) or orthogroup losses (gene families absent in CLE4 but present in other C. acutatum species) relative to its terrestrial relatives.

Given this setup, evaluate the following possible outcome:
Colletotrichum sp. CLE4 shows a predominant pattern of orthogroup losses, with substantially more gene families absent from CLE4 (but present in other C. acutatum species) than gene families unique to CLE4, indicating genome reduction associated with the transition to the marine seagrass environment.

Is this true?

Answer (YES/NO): YES